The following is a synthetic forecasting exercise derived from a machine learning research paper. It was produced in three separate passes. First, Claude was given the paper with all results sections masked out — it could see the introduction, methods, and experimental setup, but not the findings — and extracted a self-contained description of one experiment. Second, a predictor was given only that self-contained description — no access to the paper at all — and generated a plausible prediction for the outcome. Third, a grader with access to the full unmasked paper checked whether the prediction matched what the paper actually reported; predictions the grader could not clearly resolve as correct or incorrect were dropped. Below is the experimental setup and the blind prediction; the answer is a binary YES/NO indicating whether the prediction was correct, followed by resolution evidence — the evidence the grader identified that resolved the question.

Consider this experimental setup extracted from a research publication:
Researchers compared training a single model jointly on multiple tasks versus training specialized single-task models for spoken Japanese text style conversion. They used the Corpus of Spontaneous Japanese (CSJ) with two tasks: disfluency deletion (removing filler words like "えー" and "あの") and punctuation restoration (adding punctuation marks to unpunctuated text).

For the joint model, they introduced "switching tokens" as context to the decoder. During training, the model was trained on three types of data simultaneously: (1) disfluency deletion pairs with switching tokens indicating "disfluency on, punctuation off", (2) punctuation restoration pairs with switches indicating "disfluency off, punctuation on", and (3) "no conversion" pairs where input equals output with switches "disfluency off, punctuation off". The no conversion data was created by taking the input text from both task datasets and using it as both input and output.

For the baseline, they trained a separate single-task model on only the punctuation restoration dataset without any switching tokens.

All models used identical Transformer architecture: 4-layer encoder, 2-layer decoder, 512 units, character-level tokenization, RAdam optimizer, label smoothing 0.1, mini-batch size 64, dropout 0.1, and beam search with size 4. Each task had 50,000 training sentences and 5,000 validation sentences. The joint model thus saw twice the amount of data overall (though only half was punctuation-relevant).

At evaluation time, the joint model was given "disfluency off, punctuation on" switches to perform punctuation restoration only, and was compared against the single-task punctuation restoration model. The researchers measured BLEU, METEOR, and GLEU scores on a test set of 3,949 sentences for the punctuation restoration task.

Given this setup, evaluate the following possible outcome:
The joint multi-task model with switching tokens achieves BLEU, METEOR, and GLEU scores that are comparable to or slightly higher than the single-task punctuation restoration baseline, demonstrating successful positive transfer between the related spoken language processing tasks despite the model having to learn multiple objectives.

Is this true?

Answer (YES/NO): YES